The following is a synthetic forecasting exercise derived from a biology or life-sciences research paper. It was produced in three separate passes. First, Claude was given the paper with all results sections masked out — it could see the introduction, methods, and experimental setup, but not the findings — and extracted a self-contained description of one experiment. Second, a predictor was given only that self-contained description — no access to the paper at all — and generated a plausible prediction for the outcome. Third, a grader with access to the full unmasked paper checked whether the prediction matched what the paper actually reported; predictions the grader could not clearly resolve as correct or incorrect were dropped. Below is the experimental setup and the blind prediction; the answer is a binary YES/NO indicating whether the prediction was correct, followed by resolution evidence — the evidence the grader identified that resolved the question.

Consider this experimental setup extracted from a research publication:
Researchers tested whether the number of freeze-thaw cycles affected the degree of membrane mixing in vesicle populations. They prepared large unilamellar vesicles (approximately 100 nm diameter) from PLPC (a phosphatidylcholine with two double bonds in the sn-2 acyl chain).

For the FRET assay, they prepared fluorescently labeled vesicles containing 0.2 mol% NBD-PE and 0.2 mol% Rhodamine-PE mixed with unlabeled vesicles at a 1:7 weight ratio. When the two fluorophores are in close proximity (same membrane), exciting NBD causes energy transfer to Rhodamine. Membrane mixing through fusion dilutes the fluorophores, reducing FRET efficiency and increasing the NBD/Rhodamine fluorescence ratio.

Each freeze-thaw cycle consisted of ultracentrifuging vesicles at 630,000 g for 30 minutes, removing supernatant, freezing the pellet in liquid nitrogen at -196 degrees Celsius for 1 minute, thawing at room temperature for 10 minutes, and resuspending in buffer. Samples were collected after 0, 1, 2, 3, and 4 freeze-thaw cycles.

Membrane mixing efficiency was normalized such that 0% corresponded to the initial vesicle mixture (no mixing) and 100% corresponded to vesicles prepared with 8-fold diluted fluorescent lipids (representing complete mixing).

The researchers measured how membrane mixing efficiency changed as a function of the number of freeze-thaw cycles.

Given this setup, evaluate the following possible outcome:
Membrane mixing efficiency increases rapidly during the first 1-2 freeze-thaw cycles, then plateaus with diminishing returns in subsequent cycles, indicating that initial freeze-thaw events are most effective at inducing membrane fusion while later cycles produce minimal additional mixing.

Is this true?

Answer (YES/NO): YES